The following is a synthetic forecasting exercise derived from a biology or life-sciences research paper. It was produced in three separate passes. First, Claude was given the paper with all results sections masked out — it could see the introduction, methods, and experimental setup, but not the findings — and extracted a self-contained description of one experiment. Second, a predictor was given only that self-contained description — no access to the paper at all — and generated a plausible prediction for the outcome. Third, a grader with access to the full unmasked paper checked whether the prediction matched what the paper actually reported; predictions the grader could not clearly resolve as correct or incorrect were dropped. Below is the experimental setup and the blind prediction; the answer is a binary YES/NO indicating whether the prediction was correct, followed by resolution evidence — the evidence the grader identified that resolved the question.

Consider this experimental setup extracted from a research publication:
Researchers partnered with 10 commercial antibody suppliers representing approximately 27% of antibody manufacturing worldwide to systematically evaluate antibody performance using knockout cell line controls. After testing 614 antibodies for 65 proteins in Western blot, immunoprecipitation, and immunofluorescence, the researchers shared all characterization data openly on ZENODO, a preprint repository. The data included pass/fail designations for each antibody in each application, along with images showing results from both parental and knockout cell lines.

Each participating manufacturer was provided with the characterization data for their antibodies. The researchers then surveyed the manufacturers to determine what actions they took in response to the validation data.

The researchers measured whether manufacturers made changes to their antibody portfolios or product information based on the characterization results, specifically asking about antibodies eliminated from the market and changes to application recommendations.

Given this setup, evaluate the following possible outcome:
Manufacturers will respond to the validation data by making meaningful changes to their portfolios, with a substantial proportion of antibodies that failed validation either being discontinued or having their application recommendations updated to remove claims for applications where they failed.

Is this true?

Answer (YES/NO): YES